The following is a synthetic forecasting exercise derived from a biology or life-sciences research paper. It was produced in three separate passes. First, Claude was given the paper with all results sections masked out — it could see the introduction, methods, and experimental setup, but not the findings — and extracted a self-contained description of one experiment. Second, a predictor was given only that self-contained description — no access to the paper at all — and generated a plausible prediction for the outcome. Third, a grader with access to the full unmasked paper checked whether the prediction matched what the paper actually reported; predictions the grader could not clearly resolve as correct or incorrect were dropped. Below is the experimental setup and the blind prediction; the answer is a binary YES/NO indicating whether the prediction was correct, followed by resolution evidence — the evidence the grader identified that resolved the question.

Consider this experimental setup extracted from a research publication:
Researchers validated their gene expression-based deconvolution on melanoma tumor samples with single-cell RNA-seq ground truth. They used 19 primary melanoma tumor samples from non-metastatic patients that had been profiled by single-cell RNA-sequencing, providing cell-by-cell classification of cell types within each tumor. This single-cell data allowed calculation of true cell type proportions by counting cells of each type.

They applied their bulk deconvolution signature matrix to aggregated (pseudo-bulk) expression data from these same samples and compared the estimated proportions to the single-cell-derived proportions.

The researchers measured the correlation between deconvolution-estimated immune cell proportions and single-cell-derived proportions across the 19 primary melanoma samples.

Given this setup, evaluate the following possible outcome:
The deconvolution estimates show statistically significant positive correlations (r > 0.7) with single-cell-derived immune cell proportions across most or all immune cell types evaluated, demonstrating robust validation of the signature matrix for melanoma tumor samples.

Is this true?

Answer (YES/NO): YES